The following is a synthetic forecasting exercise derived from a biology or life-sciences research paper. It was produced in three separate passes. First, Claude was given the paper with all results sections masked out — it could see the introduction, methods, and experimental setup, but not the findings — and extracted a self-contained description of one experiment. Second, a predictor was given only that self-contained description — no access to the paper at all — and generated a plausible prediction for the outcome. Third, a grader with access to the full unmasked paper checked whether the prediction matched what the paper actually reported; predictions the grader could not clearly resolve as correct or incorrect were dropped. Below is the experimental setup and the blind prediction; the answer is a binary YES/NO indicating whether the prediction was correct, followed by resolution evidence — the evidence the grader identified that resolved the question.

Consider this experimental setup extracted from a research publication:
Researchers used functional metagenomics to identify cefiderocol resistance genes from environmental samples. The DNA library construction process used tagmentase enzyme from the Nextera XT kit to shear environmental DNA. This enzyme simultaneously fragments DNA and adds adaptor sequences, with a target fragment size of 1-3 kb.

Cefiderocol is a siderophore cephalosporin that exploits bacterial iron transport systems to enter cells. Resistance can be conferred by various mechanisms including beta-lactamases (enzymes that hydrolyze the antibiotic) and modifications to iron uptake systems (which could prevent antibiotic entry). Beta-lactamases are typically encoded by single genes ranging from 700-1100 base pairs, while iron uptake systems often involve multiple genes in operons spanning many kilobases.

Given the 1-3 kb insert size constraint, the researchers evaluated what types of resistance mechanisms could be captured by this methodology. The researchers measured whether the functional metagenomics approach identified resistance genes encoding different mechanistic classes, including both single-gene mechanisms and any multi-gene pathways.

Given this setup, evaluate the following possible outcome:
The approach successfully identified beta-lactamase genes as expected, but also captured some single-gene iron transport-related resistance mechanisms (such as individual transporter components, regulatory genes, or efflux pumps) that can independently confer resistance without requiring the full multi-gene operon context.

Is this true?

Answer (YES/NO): NO